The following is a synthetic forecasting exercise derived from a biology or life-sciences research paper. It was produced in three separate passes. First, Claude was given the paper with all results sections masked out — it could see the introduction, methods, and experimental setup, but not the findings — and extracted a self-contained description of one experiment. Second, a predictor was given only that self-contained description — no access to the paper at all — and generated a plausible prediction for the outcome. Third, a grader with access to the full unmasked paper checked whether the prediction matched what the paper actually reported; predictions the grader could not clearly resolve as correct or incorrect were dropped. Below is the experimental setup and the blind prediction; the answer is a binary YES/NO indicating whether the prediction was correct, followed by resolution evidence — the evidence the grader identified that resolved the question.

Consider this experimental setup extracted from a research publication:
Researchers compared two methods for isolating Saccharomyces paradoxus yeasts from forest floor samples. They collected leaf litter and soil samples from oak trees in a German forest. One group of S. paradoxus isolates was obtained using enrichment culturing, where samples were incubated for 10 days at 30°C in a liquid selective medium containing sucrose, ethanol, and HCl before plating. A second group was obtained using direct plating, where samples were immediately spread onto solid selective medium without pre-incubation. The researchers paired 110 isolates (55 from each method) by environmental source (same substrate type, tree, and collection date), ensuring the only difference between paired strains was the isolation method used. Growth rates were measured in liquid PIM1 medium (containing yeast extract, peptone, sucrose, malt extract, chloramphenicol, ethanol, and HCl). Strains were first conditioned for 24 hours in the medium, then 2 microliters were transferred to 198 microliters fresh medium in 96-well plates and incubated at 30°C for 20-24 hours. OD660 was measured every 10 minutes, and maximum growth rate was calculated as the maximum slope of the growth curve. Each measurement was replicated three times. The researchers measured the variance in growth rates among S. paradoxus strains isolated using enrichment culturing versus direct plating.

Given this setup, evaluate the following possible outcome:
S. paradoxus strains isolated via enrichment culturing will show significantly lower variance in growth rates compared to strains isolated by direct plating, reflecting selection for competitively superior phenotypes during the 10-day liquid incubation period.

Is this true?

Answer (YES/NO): NO